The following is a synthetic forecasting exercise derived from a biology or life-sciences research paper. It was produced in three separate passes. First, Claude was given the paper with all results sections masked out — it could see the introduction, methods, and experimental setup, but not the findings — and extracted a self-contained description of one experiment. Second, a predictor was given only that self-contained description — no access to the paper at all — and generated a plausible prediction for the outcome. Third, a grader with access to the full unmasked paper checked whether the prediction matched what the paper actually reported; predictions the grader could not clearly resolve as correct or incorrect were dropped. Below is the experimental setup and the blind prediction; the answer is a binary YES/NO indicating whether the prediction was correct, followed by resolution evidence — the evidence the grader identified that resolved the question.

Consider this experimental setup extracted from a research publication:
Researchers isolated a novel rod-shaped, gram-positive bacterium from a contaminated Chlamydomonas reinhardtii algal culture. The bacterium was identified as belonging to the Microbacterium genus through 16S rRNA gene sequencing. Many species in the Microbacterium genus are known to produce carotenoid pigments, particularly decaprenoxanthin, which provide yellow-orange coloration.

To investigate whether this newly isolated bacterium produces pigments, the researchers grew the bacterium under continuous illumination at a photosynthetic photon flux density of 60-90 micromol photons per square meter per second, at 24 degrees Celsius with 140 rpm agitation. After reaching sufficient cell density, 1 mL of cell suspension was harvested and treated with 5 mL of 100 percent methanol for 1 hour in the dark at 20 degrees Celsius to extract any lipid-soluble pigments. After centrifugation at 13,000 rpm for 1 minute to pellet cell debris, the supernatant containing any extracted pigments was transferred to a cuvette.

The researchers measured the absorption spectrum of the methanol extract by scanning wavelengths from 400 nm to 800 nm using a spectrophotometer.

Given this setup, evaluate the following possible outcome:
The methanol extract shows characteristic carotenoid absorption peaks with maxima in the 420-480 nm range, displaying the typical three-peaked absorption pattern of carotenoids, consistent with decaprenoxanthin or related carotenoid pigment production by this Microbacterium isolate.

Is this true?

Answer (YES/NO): YES